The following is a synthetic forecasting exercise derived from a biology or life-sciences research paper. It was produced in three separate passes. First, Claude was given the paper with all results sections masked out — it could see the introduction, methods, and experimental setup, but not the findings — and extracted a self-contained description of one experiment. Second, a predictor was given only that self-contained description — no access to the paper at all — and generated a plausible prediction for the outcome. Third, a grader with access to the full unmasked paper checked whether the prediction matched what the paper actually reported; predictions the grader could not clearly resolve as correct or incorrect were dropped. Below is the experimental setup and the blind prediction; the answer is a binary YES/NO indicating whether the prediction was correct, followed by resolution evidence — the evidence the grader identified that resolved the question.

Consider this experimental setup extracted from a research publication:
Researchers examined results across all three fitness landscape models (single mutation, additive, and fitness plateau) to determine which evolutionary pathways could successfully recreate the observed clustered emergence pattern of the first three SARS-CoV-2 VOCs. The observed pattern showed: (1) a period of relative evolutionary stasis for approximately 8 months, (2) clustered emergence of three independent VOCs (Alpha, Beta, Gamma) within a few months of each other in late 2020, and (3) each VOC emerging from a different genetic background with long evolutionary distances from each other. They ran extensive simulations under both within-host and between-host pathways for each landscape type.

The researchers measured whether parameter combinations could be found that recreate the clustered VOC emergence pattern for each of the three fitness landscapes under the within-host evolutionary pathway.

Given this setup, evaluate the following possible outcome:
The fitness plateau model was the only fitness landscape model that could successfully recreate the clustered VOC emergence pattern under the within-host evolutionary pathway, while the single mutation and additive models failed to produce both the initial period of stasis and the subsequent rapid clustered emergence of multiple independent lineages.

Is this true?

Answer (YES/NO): NO